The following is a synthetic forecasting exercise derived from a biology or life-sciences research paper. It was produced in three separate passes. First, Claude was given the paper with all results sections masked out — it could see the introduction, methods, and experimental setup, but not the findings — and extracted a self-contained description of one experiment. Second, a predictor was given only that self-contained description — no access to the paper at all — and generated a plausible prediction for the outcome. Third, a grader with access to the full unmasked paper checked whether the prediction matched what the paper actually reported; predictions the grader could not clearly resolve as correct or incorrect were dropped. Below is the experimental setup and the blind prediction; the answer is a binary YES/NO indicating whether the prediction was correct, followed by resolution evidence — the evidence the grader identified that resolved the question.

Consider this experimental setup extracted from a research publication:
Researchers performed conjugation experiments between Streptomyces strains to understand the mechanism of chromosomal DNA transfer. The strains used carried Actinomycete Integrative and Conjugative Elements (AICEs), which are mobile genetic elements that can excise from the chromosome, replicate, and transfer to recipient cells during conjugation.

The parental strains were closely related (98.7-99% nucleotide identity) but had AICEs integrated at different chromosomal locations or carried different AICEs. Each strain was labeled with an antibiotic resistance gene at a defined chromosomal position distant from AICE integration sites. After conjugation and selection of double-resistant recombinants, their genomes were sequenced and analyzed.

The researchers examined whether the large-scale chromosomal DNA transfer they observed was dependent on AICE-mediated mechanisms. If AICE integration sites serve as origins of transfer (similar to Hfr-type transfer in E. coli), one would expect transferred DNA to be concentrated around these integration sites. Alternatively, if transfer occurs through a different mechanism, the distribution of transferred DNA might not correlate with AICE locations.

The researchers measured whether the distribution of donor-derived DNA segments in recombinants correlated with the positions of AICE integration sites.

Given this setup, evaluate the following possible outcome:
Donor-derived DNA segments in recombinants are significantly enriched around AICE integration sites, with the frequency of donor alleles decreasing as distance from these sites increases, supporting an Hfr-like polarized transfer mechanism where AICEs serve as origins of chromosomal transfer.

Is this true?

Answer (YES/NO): NO